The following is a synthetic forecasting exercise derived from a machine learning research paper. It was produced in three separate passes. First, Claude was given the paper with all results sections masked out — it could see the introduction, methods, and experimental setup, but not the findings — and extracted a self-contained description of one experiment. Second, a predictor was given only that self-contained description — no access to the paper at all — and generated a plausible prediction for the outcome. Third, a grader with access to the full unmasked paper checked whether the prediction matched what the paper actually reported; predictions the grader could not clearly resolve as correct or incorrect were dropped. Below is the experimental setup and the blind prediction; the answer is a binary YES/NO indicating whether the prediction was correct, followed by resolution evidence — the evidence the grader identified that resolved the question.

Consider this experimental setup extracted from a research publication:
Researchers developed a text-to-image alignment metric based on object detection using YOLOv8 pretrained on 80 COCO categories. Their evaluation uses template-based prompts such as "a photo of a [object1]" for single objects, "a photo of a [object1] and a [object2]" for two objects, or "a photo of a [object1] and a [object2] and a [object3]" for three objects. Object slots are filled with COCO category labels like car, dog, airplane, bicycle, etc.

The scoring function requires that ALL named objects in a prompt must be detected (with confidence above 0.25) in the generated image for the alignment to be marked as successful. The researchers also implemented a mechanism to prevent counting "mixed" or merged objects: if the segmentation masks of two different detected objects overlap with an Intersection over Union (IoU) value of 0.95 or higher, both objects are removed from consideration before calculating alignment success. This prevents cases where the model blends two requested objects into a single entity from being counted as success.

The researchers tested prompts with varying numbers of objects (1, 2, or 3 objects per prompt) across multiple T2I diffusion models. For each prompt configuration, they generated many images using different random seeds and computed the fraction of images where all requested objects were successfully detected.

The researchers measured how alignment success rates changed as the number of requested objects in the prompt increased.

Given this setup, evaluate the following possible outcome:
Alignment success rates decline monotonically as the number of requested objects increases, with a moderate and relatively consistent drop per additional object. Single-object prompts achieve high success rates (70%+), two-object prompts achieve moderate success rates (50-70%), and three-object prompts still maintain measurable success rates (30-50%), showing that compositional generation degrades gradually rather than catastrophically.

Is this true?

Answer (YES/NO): NO